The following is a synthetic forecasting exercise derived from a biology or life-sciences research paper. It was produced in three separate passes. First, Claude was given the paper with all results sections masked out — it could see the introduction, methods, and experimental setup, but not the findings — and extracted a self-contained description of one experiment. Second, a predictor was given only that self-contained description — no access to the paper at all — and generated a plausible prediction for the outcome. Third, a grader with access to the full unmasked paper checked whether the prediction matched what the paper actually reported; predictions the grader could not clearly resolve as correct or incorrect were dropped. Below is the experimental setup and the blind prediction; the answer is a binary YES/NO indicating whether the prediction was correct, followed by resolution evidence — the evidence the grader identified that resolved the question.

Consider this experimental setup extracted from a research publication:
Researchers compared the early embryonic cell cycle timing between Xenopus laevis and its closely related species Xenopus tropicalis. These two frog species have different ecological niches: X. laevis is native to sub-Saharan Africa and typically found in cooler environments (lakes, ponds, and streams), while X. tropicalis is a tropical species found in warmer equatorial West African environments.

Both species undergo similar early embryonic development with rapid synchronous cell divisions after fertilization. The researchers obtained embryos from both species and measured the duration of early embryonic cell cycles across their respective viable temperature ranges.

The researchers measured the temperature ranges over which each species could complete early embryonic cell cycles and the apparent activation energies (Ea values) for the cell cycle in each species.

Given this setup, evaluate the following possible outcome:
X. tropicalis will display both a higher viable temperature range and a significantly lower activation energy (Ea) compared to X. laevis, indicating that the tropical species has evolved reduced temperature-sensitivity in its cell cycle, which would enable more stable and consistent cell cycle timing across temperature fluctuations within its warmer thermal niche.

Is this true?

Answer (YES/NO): NO